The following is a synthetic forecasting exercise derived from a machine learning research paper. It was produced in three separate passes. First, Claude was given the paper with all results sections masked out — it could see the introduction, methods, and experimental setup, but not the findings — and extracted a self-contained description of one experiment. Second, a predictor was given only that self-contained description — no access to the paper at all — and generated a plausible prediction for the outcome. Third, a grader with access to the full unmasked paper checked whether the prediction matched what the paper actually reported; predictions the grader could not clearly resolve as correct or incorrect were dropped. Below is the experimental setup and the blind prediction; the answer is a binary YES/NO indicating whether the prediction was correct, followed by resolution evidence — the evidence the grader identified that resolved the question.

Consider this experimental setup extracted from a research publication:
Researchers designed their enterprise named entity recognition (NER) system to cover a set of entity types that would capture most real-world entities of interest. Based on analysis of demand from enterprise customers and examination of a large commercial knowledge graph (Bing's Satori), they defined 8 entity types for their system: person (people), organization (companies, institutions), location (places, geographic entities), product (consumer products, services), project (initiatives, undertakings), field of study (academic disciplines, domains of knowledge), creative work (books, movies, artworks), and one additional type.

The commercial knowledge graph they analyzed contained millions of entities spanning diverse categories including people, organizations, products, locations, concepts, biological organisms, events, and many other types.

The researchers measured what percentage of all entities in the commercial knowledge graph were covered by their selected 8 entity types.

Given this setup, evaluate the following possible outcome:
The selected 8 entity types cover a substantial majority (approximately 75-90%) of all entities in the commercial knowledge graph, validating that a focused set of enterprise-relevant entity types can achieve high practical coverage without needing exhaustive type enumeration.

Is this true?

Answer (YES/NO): YES